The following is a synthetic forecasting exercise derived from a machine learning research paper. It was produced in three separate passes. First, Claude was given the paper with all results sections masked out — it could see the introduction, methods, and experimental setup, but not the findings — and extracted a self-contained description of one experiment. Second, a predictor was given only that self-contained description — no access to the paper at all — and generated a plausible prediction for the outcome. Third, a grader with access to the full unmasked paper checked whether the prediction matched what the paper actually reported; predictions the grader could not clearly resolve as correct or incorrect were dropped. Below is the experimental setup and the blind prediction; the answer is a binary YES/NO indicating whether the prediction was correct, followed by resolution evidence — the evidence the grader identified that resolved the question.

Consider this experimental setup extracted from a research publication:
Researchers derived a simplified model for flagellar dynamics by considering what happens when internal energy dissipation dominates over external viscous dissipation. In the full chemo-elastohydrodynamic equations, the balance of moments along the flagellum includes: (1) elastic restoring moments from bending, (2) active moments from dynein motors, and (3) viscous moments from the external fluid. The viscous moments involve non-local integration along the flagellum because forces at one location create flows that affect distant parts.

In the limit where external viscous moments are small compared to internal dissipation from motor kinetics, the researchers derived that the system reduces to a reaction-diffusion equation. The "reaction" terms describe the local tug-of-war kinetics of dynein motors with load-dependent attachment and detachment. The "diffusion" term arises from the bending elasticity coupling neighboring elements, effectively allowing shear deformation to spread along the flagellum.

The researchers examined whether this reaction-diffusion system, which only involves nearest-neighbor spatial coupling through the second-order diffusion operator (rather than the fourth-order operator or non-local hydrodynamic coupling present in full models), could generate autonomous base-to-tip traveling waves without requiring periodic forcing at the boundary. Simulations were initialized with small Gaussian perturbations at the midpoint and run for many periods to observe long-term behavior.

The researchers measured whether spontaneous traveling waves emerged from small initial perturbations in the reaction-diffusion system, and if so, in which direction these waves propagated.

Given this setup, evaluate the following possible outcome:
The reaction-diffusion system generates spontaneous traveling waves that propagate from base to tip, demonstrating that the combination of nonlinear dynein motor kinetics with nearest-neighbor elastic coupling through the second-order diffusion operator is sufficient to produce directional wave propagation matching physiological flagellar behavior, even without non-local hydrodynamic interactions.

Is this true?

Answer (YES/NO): YES